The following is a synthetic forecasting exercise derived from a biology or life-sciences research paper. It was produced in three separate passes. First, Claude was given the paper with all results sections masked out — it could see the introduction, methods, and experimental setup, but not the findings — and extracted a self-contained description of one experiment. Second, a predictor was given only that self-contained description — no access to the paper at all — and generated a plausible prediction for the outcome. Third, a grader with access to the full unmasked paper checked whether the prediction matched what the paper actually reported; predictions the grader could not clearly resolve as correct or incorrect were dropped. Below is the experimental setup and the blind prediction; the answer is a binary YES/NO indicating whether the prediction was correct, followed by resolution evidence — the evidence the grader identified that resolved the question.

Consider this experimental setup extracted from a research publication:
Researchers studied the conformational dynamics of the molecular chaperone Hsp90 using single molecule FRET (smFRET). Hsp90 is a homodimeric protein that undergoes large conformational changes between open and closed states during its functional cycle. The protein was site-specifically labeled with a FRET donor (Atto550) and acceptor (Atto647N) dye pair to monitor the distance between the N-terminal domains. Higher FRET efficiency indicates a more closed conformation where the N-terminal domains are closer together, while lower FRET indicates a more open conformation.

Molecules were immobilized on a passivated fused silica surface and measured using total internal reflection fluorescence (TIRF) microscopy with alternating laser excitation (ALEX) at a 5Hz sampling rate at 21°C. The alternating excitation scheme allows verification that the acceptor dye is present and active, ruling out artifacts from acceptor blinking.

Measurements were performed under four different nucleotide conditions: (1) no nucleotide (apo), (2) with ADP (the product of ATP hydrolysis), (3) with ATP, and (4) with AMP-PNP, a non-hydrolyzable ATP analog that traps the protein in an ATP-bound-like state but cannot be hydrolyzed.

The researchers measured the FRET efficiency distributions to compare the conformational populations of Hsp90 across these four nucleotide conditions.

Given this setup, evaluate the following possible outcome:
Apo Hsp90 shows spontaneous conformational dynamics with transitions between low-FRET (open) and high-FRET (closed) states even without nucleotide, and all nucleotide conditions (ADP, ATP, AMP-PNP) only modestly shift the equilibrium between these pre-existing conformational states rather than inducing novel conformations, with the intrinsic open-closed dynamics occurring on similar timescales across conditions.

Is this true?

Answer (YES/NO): NO